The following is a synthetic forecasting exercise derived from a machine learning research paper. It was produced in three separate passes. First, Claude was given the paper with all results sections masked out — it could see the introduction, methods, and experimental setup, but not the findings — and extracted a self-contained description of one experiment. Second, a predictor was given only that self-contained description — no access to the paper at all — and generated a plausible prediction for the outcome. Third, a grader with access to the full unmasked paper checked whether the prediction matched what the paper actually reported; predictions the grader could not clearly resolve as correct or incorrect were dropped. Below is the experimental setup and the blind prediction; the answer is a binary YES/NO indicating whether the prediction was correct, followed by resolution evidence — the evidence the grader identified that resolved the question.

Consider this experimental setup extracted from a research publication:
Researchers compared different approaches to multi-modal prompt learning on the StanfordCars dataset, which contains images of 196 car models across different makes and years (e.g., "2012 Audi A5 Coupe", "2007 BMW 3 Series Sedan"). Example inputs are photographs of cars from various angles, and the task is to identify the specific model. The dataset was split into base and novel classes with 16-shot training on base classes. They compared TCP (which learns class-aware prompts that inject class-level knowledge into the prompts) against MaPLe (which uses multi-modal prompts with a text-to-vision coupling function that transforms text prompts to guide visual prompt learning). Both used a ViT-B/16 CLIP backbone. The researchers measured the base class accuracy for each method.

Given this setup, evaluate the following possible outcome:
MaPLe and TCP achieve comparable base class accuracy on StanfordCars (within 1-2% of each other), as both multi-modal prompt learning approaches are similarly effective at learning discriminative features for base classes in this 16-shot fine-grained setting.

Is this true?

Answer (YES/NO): NO